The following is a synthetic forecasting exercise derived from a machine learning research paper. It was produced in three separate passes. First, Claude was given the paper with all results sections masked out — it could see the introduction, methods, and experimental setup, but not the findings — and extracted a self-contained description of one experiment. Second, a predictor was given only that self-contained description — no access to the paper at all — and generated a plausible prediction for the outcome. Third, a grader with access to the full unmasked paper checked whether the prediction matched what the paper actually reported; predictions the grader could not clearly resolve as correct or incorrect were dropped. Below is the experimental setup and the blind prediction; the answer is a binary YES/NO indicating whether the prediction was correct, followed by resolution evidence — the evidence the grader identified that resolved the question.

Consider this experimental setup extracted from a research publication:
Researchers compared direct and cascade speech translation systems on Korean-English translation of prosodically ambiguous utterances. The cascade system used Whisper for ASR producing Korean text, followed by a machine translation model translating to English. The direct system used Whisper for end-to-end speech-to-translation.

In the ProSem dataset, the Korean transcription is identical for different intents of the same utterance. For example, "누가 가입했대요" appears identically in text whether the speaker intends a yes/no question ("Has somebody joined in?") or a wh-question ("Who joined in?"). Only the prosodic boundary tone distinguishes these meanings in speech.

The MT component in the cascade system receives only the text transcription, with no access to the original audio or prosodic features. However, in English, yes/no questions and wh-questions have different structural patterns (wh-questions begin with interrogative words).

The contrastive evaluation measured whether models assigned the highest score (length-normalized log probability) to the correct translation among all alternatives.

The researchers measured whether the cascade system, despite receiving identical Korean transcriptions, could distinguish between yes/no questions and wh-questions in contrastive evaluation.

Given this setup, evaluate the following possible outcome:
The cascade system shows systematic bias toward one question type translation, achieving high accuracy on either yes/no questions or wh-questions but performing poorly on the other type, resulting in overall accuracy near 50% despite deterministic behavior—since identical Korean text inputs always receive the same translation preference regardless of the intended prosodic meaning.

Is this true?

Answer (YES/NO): NO